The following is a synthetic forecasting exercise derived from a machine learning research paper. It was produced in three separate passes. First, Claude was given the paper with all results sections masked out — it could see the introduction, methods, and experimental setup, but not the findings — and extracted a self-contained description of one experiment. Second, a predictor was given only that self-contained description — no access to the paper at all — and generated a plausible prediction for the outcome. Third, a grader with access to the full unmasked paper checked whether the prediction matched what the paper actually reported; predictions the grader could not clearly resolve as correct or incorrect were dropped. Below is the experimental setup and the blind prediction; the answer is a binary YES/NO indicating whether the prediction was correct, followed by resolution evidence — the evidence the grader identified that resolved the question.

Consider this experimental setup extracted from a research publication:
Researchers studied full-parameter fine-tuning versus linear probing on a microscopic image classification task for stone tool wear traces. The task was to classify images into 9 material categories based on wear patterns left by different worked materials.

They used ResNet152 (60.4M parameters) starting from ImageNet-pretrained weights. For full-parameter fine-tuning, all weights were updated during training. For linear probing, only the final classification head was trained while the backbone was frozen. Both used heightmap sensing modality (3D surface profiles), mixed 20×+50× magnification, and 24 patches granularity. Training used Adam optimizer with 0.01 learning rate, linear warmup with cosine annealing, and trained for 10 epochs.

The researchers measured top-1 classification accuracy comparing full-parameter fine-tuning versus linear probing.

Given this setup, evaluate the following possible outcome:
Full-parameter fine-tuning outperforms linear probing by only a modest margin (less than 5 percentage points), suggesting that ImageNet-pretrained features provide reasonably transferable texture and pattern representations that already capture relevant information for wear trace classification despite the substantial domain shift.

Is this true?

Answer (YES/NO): NO